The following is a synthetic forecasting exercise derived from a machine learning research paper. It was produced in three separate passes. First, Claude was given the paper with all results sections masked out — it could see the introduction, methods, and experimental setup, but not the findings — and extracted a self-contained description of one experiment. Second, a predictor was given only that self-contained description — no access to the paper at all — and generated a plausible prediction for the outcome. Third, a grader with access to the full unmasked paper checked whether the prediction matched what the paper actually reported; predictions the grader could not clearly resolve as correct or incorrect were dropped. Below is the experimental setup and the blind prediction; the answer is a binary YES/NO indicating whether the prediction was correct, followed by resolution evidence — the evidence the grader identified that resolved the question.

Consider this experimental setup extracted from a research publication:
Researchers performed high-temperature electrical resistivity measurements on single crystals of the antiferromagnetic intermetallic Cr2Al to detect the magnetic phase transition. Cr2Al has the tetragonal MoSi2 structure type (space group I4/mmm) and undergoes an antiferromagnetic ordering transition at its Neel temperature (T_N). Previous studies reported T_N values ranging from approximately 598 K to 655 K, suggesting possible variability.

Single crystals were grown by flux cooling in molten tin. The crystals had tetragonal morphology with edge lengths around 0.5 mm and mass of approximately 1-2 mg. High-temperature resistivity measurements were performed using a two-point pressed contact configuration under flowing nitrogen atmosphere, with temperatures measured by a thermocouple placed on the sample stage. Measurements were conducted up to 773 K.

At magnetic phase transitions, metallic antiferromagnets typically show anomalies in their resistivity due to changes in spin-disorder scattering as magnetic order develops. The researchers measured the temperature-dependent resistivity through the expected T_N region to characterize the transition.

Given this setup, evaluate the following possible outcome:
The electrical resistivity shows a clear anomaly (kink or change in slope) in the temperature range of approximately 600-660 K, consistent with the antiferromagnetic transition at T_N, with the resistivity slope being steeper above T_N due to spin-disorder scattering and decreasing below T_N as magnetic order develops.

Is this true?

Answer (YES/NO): YES